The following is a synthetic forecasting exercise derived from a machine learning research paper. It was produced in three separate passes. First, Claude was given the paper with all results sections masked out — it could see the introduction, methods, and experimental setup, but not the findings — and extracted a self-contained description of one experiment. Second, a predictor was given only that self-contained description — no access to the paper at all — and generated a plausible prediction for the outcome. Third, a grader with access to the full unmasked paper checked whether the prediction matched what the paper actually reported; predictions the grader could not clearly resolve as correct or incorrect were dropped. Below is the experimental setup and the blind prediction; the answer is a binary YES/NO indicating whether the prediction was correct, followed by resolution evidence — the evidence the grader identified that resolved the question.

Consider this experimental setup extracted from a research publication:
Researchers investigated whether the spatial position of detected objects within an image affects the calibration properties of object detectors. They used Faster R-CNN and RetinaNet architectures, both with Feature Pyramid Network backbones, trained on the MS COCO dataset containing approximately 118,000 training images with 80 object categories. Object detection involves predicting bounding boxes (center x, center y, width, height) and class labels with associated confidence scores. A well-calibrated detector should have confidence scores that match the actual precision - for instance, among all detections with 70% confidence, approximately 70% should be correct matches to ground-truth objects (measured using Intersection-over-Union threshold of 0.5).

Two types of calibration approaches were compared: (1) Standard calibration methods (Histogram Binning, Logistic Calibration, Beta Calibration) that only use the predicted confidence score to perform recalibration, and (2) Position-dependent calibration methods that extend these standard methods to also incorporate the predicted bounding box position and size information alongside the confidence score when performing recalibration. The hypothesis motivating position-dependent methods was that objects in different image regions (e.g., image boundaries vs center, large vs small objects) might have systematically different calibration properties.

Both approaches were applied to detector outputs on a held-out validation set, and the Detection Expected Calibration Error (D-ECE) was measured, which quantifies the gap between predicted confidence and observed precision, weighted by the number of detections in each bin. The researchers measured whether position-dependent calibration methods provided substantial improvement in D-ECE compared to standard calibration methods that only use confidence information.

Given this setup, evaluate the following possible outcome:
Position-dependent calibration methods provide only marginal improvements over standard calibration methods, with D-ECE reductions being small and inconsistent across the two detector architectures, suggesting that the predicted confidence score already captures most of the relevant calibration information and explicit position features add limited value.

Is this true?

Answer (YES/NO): YES